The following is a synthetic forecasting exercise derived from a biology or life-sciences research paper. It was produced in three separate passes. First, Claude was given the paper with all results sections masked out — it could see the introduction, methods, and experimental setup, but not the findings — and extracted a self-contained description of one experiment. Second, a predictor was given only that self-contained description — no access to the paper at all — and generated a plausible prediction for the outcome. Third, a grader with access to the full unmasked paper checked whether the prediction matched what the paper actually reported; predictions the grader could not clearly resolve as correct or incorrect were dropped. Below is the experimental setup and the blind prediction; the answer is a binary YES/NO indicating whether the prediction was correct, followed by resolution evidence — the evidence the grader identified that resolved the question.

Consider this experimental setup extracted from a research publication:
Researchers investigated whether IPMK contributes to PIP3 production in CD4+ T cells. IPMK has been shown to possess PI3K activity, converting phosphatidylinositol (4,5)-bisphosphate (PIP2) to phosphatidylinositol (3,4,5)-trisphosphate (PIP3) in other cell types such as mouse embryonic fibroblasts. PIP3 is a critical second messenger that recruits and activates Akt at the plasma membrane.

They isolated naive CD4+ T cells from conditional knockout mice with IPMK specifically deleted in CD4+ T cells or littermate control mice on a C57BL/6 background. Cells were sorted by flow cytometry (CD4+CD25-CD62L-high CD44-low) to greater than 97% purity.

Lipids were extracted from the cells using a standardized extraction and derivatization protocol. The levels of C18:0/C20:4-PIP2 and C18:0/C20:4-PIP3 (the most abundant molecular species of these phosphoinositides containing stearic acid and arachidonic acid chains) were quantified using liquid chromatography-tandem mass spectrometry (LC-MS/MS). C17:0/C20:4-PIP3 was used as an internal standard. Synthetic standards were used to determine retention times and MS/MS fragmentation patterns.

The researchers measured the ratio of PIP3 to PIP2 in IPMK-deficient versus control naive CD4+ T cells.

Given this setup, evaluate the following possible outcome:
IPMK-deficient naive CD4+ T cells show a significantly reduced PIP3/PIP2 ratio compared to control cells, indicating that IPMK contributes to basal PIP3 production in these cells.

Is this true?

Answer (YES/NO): YES